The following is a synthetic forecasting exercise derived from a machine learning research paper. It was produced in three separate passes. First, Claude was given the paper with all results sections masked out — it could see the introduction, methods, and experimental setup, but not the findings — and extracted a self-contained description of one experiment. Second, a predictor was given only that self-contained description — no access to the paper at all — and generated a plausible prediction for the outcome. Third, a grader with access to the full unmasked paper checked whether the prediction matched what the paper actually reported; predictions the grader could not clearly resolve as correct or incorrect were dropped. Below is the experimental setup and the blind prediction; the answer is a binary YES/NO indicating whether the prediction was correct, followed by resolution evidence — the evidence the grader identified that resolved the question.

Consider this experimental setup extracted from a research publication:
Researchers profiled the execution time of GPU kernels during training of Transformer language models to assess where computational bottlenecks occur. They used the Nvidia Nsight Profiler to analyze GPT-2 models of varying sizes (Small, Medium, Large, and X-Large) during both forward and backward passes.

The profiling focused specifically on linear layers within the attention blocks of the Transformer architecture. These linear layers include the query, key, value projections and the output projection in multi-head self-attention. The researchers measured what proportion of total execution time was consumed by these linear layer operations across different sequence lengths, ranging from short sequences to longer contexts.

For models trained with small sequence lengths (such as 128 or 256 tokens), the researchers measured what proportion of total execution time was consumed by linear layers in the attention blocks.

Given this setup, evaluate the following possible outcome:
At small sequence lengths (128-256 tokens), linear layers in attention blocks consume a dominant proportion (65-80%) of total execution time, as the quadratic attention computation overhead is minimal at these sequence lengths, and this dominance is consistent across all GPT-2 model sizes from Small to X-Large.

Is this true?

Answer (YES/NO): NO